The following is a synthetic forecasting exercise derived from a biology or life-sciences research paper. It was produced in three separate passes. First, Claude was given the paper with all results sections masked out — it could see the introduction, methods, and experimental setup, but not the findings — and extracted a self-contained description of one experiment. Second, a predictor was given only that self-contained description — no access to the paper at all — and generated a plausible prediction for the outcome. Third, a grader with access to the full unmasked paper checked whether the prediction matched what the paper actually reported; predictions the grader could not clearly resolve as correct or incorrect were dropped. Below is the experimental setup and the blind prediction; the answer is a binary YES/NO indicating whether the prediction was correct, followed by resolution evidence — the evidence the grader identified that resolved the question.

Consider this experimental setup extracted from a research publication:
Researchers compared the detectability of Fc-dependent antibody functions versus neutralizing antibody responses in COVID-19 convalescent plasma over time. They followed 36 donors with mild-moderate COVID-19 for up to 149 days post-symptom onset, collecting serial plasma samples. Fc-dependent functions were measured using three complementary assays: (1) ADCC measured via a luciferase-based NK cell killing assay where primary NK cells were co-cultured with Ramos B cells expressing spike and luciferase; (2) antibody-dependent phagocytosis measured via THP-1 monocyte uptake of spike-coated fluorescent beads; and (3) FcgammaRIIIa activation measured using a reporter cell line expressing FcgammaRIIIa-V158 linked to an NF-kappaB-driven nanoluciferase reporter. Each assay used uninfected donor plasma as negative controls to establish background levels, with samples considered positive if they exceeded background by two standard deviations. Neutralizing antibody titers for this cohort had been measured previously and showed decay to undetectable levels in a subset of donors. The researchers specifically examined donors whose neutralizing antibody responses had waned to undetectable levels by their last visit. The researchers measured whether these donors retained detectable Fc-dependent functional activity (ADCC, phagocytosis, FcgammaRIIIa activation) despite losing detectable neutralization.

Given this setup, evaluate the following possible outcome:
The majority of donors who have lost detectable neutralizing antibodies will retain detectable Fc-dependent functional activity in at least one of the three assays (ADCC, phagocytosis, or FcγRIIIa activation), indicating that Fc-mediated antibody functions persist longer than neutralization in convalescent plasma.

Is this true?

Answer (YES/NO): YES